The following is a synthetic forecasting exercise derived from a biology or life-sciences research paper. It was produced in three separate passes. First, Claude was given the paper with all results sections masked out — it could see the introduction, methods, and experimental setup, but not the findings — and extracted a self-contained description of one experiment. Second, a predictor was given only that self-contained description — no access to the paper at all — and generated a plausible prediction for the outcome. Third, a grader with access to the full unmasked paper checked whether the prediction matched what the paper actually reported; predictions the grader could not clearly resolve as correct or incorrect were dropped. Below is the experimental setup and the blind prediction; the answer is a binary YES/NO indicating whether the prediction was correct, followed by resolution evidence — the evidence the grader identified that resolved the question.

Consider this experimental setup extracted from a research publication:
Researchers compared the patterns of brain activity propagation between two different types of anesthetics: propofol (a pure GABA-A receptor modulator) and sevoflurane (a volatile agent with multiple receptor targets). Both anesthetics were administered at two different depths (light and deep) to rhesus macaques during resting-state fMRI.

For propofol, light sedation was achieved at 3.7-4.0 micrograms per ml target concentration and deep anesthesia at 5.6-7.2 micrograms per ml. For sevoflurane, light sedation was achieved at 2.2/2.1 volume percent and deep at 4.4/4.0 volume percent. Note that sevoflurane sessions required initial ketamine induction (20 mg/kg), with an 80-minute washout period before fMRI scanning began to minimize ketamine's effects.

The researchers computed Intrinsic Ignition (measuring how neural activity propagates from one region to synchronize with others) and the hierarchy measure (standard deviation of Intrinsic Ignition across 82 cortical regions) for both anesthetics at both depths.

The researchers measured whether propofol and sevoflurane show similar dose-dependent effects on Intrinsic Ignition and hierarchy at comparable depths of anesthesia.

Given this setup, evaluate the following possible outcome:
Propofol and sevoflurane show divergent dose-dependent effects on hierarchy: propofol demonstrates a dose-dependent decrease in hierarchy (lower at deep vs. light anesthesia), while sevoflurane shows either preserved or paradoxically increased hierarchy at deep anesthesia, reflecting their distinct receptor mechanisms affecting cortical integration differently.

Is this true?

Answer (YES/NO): NO